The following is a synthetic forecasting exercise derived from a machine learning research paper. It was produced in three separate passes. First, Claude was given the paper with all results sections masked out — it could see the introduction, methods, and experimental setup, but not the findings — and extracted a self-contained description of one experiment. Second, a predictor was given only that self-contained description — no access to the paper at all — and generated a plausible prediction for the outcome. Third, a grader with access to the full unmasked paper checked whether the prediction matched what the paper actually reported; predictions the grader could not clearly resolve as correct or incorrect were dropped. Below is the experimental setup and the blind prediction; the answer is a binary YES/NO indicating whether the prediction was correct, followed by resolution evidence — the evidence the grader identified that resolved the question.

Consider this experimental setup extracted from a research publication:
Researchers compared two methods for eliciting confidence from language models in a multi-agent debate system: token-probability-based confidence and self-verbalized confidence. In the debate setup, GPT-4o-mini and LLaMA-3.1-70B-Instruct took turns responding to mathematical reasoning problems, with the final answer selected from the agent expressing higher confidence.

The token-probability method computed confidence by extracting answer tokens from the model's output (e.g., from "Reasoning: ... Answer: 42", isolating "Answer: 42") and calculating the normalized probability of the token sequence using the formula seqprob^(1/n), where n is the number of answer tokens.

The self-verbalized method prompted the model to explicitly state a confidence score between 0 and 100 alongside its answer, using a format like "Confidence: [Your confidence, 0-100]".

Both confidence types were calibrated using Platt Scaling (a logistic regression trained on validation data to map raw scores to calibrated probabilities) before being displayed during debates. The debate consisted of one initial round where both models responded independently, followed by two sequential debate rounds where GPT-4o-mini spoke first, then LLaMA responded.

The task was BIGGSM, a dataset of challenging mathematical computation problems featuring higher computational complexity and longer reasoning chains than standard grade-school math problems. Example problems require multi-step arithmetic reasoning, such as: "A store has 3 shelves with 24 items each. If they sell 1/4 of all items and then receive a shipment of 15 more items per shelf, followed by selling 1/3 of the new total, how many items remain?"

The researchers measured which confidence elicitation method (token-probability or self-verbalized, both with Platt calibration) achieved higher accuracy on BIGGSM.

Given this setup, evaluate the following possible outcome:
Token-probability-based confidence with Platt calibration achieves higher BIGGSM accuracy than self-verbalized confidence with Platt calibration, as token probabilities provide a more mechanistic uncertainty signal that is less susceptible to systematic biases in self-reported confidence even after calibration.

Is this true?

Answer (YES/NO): NO